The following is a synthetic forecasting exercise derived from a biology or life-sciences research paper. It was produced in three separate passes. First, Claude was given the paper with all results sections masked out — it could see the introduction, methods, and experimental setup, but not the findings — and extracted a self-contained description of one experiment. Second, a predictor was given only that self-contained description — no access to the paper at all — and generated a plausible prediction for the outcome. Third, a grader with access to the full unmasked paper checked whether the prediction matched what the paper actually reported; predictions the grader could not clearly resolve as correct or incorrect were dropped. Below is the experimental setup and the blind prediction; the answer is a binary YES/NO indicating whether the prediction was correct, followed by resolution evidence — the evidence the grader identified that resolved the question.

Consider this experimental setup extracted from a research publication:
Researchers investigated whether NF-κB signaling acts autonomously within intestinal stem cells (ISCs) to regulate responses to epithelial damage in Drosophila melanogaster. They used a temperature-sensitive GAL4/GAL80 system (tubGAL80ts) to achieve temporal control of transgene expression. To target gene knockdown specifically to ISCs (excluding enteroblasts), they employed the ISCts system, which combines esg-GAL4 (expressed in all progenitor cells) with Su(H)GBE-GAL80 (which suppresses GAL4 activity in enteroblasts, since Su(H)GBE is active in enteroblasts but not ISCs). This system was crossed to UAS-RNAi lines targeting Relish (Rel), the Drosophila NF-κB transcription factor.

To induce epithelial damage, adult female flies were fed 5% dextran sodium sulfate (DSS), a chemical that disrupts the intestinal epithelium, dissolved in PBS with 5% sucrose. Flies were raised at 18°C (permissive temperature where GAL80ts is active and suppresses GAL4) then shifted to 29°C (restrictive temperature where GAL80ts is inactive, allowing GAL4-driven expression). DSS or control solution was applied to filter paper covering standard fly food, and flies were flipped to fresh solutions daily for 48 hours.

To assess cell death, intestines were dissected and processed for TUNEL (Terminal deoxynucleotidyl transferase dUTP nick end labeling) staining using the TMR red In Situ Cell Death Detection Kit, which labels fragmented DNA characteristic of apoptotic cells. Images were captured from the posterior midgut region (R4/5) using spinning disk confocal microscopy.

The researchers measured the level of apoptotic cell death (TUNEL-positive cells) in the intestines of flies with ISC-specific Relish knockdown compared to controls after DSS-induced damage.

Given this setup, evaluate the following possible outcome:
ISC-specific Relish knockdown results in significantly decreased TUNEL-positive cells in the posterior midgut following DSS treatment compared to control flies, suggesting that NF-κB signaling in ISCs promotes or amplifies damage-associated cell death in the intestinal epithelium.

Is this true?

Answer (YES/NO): NO